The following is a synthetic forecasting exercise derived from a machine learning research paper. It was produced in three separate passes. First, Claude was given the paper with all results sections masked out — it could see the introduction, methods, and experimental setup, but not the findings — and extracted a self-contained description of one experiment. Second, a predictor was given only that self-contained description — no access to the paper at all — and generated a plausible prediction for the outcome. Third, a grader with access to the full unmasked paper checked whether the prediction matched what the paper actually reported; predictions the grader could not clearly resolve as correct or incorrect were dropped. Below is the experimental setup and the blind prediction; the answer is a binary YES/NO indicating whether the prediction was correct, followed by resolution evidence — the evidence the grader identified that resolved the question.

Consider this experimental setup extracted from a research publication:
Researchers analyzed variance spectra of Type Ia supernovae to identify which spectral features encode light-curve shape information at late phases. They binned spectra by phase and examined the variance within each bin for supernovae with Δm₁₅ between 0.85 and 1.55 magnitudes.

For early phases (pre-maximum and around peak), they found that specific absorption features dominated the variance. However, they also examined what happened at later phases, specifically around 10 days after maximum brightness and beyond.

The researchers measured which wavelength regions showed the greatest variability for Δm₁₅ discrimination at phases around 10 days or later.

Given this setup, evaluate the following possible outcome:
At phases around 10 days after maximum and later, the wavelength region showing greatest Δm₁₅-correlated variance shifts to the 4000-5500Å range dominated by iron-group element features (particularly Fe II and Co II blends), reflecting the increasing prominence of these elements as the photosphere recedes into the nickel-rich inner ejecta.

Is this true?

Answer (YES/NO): NO